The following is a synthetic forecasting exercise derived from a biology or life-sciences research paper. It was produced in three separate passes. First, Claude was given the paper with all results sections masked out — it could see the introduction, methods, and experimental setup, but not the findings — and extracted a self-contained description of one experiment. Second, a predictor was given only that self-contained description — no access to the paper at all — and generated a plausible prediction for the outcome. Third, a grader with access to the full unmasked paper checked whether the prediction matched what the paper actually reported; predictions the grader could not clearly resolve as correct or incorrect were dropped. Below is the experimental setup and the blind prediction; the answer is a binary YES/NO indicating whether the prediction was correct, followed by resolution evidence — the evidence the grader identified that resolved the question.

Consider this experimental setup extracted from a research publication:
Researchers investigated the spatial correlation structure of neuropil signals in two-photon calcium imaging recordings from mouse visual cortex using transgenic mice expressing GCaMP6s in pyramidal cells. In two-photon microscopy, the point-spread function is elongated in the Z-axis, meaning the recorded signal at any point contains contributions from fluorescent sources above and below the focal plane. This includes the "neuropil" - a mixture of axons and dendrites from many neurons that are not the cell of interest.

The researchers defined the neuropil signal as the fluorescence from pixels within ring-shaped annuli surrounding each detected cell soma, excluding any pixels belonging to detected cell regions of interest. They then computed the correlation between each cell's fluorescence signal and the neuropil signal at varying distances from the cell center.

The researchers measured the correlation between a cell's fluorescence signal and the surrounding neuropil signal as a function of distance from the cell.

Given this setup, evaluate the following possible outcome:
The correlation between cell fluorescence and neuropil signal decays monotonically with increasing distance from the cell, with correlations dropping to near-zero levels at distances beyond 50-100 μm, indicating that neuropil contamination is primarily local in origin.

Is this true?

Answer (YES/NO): NO